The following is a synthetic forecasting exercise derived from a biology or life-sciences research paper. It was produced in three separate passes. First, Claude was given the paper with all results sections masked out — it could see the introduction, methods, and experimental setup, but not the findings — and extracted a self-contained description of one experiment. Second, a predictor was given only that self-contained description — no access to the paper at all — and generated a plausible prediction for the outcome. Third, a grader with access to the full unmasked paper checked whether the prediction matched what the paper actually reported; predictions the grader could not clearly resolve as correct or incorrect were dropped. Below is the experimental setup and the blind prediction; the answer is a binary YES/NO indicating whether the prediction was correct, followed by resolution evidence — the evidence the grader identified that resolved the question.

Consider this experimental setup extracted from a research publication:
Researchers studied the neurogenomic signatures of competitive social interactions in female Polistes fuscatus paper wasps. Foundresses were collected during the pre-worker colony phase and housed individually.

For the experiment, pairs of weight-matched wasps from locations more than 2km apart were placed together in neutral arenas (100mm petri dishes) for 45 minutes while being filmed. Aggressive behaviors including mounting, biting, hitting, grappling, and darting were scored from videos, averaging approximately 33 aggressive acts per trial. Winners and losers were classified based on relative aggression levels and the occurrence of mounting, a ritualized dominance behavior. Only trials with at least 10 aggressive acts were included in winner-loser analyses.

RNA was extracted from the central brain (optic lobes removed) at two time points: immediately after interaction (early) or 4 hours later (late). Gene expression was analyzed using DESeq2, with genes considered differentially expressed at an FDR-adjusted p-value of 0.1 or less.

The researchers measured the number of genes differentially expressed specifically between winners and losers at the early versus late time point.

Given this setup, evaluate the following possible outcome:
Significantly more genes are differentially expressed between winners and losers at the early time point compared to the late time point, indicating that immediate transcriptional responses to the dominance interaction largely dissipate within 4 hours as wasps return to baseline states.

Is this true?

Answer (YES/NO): NO